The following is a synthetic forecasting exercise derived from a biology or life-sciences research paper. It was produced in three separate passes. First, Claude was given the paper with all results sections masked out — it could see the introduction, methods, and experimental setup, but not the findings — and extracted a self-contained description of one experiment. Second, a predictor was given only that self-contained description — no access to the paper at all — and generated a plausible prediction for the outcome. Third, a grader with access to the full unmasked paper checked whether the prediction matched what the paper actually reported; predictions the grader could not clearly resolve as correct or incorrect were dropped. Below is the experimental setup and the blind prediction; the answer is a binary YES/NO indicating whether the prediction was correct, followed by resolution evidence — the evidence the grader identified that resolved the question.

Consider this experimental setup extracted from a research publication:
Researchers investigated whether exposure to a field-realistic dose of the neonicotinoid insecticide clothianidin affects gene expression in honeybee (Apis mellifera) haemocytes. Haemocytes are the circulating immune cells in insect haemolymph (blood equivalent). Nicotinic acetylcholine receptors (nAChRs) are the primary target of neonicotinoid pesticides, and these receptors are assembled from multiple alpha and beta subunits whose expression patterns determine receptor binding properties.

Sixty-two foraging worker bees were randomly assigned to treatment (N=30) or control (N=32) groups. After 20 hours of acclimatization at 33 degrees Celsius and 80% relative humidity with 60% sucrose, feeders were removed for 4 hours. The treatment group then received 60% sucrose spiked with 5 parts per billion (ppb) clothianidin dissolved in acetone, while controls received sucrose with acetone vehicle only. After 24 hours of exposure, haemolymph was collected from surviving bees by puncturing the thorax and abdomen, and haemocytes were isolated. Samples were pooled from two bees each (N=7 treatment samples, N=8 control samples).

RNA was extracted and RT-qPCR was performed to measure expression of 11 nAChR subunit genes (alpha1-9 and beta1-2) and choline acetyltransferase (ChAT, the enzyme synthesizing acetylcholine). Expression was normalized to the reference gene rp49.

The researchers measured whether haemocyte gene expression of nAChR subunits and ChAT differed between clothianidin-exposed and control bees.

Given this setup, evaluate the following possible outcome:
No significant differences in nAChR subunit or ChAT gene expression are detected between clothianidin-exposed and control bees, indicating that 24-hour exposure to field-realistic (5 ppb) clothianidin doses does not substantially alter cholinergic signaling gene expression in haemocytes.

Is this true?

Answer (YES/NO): NO